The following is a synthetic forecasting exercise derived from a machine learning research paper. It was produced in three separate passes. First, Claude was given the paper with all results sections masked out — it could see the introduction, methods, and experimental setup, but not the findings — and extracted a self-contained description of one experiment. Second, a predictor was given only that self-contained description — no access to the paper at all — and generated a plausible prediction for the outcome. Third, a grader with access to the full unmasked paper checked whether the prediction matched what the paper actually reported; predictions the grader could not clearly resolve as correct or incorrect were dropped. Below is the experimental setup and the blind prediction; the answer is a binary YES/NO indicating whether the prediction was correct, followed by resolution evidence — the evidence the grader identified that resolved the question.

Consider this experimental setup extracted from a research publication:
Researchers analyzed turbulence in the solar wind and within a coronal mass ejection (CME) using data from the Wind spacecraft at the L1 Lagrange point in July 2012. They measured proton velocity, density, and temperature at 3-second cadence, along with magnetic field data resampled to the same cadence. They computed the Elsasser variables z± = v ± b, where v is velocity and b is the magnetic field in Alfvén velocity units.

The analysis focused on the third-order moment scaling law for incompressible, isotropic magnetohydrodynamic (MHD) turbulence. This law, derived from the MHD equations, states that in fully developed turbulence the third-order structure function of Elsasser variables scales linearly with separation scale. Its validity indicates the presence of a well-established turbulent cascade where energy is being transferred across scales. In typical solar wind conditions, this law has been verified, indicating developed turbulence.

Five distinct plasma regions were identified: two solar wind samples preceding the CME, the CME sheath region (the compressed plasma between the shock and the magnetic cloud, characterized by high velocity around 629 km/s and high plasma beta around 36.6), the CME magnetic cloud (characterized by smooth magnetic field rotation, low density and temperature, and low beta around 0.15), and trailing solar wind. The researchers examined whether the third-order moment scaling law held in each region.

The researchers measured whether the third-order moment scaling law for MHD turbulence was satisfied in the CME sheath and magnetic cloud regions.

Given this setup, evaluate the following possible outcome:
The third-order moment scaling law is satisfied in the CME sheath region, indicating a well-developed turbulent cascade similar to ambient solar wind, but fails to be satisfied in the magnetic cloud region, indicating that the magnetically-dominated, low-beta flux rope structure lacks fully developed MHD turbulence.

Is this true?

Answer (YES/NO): NO